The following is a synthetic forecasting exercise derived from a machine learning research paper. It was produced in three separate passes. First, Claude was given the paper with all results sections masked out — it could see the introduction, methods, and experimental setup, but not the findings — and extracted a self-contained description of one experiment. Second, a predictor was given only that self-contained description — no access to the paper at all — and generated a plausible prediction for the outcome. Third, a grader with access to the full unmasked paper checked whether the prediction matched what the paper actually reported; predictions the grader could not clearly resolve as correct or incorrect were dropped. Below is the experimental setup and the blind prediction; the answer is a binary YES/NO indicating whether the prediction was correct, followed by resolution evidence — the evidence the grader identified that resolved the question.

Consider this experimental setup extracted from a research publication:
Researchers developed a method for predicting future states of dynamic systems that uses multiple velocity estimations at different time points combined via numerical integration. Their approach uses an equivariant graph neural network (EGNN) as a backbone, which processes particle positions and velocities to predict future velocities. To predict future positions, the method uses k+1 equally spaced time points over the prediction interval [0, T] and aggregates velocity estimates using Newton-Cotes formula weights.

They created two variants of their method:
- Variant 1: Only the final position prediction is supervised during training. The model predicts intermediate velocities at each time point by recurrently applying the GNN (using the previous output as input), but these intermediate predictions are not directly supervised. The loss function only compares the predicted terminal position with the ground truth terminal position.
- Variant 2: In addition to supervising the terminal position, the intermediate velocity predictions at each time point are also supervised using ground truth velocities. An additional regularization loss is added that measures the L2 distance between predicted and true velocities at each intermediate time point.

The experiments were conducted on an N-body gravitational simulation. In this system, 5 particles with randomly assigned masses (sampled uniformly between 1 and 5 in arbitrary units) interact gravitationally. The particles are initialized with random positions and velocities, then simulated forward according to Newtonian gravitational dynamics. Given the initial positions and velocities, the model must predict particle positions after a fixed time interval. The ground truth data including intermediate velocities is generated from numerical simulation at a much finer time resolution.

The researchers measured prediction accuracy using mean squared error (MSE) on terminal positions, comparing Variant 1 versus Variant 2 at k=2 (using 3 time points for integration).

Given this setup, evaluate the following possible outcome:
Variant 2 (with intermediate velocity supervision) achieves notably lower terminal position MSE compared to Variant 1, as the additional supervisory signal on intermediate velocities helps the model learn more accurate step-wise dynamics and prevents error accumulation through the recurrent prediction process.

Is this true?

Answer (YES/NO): NO